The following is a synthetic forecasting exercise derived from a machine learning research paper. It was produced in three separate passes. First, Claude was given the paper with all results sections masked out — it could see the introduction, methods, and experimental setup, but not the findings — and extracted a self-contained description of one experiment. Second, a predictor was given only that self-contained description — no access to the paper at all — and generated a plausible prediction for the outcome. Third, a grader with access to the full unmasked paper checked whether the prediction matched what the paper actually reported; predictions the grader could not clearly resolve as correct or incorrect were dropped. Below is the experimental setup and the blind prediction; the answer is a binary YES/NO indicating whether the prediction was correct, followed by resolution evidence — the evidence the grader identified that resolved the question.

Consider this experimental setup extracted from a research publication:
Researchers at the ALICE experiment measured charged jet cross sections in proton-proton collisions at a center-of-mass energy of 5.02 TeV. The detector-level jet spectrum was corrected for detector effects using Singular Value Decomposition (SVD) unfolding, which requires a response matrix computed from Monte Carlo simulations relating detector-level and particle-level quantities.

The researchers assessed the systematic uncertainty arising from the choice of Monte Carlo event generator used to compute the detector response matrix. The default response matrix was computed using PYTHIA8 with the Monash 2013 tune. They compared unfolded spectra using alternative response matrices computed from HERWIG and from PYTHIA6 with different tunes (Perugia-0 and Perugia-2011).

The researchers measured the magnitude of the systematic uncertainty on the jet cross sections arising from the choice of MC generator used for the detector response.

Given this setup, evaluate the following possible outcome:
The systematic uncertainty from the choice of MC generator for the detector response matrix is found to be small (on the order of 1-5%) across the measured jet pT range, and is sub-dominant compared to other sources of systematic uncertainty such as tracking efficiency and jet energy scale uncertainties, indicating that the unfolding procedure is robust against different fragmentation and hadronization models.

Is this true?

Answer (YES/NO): YES